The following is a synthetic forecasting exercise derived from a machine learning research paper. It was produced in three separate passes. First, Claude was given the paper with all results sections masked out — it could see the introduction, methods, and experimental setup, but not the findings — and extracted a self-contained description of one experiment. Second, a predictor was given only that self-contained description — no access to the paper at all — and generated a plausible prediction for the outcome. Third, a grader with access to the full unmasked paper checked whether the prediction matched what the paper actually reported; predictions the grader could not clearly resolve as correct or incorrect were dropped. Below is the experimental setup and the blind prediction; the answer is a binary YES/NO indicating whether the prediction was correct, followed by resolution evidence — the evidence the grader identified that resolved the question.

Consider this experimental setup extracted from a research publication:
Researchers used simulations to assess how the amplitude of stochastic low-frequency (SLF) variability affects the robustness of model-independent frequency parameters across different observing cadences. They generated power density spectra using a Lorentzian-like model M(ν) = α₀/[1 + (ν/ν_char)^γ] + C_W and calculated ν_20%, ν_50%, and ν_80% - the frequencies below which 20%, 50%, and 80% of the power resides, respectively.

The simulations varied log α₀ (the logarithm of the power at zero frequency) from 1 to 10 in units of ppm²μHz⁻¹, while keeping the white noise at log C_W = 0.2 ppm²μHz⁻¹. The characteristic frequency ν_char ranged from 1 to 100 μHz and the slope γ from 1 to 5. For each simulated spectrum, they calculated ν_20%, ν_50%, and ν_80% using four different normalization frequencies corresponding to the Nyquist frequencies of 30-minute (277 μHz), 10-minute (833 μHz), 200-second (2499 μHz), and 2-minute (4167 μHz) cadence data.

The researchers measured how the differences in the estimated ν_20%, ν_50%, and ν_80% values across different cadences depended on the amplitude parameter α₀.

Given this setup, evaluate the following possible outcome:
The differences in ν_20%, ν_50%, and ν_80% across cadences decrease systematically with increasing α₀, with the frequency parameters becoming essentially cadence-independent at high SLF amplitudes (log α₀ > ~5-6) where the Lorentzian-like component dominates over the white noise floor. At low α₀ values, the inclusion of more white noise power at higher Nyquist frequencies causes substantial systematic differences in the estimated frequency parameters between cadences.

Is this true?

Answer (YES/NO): NO